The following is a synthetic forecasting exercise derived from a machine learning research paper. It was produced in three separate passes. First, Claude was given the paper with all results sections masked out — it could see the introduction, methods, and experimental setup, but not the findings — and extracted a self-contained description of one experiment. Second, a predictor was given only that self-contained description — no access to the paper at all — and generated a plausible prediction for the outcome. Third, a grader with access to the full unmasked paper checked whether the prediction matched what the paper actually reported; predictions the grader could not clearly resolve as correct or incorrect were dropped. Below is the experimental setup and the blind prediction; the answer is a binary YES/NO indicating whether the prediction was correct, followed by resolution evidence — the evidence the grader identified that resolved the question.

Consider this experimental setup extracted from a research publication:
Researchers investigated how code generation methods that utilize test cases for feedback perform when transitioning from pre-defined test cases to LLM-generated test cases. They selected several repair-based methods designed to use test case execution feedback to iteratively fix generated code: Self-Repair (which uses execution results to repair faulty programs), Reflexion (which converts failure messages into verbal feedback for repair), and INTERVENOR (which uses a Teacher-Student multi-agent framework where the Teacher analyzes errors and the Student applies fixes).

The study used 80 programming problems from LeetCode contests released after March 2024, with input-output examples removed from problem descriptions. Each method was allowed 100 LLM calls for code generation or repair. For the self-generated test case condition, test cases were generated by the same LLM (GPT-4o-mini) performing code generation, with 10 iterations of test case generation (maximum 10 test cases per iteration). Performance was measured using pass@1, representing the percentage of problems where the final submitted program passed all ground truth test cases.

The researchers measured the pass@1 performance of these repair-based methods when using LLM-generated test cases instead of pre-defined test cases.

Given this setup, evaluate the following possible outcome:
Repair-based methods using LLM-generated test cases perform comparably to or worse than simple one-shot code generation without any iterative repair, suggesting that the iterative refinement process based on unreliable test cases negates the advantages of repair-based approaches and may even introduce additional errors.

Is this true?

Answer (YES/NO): NO